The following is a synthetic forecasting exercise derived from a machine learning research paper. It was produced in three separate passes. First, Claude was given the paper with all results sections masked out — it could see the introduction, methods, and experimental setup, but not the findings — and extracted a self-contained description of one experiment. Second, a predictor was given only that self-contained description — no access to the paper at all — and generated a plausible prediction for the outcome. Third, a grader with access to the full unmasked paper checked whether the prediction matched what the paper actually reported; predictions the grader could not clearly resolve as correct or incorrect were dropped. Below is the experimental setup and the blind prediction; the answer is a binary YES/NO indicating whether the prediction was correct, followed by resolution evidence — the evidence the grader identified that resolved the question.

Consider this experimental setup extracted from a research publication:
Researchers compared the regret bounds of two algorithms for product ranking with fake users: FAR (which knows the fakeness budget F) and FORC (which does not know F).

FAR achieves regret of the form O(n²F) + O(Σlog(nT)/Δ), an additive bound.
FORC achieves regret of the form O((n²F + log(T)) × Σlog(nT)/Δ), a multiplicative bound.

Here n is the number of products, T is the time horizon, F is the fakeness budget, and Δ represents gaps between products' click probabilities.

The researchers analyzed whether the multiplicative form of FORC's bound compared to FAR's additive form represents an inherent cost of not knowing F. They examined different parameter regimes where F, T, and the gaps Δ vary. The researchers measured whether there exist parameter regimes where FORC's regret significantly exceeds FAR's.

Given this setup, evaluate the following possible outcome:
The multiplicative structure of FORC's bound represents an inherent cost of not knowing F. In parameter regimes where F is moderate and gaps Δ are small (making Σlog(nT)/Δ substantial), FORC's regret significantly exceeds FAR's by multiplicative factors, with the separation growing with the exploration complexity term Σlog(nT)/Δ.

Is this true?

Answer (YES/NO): NO